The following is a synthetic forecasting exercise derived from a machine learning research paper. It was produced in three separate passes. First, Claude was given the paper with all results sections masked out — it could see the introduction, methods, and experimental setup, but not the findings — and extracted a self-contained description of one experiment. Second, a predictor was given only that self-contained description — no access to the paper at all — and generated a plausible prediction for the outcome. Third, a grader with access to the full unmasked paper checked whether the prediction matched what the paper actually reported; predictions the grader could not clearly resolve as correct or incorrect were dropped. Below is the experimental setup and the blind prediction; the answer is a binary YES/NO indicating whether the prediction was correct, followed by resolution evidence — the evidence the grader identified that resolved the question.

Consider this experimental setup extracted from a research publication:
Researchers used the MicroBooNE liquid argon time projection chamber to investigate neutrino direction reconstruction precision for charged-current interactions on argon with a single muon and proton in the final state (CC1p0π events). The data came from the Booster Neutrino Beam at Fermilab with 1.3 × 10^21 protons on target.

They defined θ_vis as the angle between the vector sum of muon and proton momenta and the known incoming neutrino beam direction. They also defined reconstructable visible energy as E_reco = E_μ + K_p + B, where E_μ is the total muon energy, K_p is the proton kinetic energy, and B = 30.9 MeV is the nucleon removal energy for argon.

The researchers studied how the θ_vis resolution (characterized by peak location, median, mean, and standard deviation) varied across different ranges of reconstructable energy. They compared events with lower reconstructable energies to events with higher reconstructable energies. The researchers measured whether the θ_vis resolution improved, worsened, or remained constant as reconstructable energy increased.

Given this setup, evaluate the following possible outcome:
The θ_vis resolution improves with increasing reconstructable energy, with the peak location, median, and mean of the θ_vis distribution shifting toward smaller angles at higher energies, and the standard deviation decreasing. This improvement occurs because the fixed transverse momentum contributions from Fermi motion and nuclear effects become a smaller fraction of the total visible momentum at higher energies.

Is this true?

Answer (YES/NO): YES